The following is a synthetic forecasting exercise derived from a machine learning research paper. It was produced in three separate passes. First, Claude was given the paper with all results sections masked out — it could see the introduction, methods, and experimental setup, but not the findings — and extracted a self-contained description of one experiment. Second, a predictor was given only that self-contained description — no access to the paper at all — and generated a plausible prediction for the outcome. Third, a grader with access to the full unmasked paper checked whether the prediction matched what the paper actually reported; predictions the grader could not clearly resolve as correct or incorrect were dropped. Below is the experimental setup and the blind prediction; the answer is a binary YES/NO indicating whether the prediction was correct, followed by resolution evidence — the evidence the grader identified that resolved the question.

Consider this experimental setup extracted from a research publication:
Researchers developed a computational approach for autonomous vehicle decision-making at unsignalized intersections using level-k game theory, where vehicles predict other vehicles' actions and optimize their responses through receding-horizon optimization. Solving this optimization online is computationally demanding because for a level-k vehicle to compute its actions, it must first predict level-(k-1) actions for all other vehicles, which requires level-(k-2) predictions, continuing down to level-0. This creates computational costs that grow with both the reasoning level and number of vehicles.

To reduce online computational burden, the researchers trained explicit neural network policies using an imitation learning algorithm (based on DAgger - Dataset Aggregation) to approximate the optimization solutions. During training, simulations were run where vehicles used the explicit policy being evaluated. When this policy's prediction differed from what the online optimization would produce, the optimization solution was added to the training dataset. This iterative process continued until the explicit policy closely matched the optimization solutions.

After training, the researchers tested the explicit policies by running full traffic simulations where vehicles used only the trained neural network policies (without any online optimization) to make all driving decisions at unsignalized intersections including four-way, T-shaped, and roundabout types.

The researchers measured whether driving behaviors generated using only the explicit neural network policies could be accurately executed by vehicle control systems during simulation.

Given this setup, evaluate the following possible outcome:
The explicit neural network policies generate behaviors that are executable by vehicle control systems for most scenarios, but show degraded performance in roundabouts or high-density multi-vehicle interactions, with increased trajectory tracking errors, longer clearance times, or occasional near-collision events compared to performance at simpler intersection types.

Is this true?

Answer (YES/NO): NO